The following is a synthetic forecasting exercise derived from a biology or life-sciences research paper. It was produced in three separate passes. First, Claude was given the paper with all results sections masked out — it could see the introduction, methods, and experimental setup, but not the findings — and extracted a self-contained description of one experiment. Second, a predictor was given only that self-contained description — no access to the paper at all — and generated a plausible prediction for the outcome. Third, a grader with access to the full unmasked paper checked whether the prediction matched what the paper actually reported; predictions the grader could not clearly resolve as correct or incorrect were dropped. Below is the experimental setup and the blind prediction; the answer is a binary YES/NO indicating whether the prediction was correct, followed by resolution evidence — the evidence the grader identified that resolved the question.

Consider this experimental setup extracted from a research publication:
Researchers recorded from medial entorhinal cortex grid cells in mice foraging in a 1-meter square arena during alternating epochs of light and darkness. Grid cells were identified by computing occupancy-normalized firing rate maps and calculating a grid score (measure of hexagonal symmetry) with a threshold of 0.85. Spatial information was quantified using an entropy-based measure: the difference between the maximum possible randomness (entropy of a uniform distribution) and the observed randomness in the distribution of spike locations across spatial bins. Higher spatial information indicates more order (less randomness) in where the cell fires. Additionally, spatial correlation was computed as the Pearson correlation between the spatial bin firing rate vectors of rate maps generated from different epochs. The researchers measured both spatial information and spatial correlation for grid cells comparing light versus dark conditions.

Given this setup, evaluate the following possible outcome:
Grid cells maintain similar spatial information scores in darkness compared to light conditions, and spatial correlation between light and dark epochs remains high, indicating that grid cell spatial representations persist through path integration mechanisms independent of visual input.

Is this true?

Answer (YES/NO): NO